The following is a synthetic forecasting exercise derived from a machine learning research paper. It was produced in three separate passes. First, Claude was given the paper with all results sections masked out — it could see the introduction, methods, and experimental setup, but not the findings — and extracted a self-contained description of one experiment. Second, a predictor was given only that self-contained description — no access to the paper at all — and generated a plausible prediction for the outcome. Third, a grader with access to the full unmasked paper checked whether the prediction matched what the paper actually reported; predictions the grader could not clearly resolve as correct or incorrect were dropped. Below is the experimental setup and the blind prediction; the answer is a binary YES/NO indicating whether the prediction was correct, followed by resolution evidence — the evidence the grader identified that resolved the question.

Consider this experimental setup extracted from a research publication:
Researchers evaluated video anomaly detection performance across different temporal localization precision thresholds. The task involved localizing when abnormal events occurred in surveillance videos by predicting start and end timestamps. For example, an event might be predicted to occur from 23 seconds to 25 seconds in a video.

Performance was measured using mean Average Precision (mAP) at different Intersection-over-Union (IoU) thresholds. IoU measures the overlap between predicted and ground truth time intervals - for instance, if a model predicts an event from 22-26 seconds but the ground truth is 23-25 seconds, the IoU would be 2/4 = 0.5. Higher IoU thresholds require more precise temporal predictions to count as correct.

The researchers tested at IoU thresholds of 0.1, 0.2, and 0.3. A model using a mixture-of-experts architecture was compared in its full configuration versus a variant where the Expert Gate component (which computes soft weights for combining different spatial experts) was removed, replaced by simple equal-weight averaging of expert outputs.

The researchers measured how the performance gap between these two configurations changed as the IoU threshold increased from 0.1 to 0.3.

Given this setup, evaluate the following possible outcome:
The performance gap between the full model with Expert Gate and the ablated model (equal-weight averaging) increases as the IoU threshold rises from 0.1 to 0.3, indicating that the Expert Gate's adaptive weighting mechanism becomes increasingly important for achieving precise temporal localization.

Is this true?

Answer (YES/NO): NO